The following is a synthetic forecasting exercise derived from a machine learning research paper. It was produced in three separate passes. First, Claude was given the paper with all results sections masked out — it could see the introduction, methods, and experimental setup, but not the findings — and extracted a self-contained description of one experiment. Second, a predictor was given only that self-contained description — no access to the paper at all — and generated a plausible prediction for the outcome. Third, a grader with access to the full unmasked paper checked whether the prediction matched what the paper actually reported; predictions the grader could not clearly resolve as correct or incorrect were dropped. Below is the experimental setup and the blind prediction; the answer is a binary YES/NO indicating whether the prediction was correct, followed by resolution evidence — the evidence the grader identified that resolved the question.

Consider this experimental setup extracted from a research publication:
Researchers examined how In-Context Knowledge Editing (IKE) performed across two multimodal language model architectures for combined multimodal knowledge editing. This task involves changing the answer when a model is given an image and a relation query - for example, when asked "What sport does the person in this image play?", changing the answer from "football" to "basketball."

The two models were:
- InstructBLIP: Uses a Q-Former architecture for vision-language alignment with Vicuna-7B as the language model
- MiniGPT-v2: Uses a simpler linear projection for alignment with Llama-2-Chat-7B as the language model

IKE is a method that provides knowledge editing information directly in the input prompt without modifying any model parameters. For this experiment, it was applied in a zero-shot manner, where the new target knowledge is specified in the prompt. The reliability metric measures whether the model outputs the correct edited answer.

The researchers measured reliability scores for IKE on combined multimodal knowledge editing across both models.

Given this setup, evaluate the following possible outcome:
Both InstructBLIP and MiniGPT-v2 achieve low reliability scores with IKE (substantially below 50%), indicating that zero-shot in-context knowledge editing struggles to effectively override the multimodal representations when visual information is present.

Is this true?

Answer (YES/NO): NO